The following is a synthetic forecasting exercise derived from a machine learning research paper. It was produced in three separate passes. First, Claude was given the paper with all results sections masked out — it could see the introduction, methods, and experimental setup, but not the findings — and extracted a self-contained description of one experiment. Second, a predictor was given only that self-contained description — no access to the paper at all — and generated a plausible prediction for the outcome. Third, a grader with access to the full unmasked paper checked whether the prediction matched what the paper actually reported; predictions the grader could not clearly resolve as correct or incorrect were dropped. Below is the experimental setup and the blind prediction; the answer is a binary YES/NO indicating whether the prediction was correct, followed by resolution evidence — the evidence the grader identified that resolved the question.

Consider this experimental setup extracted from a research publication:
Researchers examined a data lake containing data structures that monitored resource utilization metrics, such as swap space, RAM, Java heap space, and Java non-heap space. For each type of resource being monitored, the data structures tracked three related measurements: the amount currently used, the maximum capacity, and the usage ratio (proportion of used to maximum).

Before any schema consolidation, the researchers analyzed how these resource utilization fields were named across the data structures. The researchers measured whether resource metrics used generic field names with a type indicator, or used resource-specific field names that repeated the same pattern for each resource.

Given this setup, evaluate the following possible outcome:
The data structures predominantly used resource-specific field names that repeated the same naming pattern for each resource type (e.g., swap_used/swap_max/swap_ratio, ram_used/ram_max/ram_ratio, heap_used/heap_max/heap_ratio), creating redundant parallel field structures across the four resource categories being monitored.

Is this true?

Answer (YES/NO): YES